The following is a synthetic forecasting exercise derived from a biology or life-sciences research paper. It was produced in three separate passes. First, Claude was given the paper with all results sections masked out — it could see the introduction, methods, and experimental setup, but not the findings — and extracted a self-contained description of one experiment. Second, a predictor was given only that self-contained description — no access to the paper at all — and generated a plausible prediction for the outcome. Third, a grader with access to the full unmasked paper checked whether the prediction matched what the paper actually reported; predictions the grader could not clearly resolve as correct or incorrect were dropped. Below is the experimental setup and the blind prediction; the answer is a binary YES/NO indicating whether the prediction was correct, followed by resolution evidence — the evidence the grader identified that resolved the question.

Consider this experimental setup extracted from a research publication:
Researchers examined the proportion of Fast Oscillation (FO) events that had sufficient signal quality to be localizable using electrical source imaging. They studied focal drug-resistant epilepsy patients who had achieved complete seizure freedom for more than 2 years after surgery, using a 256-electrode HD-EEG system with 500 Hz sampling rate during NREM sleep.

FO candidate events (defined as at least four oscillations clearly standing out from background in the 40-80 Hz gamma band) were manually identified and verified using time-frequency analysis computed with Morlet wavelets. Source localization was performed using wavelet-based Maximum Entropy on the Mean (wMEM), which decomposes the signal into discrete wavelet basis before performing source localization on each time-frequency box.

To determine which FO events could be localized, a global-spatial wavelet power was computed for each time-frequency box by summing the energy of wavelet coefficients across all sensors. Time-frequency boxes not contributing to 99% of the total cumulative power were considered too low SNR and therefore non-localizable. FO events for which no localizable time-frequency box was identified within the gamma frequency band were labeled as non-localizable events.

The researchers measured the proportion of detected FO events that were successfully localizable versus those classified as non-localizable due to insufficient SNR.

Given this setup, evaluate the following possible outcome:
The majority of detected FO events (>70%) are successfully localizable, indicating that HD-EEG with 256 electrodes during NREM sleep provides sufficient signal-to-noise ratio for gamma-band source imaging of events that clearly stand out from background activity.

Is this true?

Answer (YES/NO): YES